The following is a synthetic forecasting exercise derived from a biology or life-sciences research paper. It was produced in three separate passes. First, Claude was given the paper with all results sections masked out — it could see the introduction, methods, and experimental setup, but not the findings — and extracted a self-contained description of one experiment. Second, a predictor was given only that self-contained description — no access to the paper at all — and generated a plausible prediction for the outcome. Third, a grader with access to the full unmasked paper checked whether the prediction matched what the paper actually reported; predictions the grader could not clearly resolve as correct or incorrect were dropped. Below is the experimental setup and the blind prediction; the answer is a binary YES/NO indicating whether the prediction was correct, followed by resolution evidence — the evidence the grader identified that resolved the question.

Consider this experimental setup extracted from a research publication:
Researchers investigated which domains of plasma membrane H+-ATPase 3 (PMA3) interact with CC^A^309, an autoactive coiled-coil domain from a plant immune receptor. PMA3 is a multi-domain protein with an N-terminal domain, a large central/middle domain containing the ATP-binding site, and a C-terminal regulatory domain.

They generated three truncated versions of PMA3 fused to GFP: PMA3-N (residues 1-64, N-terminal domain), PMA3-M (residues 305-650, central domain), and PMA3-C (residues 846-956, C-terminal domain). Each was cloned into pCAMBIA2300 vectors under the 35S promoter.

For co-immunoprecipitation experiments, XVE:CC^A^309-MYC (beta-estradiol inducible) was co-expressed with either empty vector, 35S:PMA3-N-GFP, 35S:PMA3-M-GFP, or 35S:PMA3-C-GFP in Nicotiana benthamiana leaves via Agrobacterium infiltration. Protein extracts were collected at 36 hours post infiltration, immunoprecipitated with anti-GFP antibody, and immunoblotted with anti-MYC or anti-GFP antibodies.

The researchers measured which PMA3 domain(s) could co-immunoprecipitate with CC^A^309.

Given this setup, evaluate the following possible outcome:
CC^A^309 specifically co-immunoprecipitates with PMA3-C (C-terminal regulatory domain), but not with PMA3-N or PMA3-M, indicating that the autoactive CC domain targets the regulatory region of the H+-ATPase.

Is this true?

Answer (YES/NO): NO